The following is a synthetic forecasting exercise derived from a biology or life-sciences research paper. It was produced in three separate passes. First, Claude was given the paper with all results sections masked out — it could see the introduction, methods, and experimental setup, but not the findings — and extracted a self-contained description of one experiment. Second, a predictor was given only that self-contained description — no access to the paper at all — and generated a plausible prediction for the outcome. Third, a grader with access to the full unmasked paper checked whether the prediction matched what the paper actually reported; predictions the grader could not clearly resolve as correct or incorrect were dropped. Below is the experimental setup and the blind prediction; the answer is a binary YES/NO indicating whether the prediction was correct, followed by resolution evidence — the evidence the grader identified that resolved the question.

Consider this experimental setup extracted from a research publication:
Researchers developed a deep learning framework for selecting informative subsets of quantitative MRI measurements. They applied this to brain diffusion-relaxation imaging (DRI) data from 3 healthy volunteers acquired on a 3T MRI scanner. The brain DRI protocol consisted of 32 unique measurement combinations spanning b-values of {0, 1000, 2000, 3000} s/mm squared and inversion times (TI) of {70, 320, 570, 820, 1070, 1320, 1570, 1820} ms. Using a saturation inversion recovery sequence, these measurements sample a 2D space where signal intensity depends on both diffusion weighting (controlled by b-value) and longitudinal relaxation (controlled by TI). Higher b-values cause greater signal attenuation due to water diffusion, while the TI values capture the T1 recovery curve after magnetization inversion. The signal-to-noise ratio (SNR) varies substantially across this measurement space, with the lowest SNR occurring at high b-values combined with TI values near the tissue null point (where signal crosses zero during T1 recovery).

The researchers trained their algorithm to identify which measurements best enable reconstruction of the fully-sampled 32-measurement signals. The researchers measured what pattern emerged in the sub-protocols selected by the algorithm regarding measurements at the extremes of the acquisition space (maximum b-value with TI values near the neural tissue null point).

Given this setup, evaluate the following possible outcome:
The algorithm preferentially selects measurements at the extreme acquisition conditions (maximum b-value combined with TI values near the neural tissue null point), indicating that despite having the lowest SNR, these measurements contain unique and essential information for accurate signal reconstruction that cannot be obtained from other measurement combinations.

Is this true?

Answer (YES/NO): NO